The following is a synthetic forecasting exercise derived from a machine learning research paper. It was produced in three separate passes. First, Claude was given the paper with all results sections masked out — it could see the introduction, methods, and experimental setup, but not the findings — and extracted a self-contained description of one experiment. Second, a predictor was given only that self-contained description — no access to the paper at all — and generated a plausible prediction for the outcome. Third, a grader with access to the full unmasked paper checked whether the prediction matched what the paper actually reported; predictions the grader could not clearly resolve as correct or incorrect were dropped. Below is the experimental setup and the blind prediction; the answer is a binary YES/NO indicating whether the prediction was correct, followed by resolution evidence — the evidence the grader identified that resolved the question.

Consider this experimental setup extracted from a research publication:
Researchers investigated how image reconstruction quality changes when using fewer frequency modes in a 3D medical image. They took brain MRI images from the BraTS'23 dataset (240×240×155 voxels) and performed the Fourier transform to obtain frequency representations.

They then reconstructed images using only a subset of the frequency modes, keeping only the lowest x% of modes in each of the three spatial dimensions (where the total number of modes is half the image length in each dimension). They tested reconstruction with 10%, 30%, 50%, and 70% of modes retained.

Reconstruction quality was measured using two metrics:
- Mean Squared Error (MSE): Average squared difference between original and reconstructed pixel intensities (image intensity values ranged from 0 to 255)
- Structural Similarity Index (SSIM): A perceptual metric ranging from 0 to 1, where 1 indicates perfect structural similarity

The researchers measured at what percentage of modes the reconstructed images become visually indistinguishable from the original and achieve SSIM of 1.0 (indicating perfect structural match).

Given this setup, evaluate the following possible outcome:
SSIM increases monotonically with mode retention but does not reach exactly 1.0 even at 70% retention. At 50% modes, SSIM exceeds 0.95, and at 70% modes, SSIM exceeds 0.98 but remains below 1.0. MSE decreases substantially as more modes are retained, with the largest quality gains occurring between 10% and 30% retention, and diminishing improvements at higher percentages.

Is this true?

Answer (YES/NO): NO